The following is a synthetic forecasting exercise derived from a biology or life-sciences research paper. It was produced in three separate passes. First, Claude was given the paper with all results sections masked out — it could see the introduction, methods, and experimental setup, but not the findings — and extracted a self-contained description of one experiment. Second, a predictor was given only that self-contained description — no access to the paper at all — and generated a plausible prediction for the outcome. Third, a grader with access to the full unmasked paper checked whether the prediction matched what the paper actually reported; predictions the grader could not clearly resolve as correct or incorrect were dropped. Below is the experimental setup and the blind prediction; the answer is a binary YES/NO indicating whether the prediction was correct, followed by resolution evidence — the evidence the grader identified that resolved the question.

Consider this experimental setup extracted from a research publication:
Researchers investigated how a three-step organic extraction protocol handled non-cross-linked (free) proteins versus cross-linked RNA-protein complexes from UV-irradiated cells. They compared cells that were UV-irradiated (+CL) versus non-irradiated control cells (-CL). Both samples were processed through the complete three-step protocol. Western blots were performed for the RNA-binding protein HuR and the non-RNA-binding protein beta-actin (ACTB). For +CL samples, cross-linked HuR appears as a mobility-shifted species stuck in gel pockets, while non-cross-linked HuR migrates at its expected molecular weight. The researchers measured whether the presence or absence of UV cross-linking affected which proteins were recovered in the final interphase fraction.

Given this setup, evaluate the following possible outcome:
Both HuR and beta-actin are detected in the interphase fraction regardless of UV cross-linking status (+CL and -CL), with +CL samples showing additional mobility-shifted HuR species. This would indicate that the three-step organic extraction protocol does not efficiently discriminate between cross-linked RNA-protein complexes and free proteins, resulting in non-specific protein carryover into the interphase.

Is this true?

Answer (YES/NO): NO